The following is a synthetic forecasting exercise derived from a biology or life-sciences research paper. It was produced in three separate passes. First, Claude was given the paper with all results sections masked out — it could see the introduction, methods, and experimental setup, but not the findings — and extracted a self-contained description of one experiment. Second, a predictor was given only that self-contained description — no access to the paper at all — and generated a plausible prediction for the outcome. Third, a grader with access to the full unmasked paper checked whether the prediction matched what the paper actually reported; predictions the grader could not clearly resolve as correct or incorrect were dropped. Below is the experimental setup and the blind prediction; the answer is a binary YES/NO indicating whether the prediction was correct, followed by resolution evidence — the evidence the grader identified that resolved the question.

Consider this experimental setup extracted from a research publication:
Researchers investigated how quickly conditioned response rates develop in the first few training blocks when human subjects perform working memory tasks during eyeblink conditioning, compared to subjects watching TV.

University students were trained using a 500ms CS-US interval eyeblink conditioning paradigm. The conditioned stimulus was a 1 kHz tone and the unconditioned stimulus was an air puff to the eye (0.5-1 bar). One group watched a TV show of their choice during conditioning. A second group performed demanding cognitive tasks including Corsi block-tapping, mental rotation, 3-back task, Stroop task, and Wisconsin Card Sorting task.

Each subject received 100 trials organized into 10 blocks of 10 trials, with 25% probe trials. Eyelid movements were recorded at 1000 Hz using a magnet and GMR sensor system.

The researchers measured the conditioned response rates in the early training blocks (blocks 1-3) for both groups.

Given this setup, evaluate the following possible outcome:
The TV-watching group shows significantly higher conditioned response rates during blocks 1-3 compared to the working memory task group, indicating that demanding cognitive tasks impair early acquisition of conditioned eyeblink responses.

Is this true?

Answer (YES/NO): NO